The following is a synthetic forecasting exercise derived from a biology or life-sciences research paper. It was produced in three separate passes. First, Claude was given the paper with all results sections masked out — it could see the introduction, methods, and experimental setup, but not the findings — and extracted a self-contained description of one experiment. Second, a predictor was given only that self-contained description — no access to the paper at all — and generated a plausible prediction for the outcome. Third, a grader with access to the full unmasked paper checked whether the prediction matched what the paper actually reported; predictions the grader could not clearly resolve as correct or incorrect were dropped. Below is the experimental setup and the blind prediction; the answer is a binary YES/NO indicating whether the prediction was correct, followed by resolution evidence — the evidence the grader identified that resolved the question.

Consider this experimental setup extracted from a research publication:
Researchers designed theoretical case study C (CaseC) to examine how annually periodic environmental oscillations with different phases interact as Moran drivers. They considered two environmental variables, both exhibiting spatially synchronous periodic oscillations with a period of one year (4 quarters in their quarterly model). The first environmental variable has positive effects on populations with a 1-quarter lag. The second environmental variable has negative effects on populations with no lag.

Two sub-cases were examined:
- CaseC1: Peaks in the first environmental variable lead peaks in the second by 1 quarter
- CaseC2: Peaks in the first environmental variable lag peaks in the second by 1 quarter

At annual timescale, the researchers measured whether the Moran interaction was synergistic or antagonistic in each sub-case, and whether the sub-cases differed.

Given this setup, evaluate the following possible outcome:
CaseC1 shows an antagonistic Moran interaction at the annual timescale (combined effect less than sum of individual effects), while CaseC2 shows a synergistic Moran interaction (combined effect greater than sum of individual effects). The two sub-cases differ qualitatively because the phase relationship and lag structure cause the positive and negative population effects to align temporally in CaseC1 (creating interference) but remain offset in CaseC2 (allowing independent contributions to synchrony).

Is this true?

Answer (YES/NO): NO